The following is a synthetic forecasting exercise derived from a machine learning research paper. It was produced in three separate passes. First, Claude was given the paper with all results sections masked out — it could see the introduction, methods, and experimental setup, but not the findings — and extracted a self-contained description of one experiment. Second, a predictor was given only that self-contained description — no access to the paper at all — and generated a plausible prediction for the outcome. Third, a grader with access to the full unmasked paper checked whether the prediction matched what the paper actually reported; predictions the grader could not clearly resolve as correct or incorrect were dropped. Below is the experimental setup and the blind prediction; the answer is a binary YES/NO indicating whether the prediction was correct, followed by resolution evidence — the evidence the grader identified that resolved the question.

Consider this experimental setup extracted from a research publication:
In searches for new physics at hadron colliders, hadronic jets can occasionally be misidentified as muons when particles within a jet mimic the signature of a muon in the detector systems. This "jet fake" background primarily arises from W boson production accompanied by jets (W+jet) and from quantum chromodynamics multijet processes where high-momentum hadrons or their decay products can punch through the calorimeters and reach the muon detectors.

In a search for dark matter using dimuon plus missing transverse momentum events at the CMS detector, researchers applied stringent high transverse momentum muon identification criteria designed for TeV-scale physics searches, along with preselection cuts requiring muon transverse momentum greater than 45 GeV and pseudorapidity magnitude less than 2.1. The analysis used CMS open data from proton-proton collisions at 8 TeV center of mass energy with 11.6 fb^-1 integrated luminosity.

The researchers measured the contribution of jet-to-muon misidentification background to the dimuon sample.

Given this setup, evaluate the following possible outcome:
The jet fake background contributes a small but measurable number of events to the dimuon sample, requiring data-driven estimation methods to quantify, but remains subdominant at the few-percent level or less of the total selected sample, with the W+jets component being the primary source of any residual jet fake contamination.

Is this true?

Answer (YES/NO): NO